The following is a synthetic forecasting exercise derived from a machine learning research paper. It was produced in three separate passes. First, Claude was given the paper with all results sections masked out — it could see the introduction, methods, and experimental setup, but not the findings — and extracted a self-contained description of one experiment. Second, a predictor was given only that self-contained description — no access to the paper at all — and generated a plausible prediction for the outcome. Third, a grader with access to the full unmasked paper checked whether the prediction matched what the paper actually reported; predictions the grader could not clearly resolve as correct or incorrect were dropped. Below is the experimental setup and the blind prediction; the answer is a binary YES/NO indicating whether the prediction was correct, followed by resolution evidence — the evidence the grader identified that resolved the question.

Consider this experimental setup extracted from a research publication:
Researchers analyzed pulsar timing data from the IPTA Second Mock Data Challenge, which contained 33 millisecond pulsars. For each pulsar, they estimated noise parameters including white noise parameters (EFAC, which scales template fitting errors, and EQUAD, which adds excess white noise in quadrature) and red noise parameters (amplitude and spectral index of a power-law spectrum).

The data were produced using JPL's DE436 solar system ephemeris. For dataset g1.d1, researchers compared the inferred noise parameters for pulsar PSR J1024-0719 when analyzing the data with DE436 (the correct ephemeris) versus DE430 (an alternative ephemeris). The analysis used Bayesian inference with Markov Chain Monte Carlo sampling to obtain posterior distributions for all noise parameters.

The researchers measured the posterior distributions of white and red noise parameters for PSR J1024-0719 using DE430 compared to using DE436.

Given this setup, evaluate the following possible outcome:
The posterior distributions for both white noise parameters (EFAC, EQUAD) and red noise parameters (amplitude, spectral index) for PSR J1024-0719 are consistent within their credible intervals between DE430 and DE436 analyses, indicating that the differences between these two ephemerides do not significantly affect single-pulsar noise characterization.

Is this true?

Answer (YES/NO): NO